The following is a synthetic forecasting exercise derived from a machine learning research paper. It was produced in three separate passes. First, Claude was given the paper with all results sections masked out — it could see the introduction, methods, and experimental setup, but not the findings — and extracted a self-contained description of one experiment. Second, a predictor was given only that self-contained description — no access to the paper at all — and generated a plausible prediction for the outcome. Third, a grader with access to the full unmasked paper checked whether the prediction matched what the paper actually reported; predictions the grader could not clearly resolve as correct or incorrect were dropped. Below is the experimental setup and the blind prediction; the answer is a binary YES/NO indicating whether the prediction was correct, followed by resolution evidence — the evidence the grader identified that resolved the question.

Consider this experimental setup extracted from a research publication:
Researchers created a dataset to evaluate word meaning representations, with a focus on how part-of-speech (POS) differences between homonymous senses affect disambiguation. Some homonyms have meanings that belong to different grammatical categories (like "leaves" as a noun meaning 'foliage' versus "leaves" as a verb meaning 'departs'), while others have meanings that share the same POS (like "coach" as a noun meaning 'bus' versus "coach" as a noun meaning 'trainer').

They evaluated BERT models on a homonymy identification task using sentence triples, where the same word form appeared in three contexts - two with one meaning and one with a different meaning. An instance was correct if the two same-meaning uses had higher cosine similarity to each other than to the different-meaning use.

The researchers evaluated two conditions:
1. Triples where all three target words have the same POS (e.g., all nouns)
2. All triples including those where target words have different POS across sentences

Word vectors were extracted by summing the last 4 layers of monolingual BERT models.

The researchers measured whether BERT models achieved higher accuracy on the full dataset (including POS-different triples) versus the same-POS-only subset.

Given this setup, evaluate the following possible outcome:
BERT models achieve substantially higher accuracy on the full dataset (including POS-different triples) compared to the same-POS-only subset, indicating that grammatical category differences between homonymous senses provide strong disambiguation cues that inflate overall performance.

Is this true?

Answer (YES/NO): YES